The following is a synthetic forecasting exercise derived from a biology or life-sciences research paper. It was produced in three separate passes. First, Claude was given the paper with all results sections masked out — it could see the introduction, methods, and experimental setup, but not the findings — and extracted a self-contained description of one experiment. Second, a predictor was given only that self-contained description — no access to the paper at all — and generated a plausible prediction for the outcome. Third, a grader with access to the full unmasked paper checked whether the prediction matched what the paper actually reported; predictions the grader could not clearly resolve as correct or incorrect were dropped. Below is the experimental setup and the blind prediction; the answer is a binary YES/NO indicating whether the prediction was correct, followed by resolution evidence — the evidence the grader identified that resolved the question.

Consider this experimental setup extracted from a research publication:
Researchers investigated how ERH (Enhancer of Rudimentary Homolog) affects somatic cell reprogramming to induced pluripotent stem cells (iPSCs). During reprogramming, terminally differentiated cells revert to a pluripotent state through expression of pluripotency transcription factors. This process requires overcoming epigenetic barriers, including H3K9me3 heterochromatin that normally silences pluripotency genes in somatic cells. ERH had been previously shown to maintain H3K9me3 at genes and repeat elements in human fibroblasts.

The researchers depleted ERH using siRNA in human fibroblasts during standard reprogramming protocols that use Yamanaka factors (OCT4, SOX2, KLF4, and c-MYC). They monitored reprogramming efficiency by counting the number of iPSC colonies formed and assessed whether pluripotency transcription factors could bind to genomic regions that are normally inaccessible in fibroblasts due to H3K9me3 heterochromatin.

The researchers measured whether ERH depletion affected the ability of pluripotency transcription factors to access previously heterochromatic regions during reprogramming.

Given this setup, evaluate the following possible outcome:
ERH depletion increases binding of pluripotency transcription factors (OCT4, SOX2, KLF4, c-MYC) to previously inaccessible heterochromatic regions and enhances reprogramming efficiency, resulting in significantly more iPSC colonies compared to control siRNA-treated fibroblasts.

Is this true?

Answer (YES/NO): NO